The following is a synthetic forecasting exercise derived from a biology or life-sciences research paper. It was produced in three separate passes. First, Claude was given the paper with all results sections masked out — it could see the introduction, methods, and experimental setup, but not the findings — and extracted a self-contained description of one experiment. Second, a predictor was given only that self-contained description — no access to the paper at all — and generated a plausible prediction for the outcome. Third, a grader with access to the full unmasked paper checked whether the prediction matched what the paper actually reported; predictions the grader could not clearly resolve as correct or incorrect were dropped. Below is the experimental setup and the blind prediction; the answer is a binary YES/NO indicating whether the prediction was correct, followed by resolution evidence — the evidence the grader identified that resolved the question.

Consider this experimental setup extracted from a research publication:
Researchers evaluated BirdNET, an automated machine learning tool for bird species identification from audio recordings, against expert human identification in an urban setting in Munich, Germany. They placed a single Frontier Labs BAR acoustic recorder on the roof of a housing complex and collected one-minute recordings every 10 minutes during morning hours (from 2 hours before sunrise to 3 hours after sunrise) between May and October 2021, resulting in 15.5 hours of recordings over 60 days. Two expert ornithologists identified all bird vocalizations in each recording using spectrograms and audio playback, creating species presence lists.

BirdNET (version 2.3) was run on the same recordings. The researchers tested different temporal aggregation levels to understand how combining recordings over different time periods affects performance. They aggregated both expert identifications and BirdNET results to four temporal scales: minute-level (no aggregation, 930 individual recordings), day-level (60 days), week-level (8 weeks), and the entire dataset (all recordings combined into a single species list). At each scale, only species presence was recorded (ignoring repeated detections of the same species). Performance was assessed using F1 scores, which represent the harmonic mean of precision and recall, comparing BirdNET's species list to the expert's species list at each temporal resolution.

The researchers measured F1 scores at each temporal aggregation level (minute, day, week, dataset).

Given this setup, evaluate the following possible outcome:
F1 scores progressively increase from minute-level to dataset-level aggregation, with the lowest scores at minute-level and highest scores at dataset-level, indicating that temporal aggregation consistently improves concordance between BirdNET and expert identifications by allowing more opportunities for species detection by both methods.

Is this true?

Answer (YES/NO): YES